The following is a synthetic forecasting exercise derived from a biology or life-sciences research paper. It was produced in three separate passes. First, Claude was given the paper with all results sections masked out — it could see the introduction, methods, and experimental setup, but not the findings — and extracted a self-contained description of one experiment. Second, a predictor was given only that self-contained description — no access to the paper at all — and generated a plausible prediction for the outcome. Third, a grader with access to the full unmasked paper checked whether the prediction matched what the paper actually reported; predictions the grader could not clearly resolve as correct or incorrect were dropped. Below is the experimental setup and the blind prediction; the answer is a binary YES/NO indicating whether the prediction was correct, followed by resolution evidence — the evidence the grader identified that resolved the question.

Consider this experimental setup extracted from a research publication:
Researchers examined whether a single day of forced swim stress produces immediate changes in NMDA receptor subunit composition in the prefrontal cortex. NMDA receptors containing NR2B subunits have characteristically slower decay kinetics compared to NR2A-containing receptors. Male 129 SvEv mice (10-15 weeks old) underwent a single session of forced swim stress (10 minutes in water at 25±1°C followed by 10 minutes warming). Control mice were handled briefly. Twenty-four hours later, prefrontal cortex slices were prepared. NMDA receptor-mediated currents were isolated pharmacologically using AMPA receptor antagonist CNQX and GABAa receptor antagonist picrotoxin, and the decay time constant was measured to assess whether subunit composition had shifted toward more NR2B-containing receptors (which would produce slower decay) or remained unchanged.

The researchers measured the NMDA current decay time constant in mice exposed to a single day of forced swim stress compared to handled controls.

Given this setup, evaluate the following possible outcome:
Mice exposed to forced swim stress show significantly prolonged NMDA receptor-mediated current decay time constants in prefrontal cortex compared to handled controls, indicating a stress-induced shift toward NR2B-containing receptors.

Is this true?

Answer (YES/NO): NO